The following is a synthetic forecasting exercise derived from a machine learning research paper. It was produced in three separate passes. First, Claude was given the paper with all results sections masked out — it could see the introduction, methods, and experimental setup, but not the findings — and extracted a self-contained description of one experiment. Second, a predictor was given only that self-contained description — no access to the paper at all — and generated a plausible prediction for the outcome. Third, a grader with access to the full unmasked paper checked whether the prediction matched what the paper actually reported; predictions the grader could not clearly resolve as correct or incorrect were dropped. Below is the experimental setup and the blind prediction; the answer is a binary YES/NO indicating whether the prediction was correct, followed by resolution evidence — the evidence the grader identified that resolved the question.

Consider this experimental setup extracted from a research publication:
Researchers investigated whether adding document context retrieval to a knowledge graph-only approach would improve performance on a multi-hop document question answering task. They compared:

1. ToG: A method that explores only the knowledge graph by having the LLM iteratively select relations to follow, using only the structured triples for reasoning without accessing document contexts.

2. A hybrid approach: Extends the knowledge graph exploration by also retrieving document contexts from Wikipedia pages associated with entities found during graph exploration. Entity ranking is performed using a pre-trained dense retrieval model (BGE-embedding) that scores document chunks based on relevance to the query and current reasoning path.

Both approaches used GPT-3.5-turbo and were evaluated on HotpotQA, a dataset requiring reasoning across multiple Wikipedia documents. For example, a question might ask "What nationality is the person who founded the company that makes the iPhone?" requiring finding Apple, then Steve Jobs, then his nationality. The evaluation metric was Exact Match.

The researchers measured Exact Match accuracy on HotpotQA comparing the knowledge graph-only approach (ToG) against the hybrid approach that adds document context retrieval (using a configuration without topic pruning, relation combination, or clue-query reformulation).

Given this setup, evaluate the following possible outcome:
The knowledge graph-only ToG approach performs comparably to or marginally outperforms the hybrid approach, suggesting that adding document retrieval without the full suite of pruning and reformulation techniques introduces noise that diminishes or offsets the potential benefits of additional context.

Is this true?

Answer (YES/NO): NO